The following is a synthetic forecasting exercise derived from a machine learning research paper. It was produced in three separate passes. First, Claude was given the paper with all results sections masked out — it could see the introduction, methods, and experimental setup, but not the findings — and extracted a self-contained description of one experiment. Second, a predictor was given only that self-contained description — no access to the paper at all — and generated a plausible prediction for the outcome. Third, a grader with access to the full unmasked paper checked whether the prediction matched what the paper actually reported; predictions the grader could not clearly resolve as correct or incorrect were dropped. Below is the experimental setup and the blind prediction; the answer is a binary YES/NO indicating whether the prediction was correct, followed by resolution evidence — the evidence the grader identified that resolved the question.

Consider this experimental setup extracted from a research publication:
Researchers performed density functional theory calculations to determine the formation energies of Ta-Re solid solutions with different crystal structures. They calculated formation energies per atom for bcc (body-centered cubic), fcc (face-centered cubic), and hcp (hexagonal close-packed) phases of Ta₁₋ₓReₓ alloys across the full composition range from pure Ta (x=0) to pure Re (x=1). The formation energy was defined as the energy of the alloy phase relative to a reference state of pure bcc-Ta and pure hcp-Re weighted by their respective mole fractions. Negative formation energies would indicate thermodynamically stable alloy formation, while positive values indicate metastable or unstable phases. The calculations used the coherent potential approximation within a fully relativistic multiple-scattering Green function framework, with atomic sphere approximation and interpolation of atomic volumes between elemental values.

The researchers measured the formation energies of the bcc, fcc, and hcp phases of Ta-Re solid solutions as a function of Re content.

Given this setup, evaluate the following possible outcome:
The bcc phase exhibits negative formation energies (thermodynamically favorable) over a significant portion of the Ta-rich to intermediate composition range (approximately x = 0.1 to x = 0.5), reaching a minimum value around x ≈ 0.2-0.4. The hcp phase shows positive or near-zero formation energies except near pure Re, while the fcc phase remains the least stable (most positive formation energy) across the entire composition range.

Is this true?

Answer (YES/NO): NO